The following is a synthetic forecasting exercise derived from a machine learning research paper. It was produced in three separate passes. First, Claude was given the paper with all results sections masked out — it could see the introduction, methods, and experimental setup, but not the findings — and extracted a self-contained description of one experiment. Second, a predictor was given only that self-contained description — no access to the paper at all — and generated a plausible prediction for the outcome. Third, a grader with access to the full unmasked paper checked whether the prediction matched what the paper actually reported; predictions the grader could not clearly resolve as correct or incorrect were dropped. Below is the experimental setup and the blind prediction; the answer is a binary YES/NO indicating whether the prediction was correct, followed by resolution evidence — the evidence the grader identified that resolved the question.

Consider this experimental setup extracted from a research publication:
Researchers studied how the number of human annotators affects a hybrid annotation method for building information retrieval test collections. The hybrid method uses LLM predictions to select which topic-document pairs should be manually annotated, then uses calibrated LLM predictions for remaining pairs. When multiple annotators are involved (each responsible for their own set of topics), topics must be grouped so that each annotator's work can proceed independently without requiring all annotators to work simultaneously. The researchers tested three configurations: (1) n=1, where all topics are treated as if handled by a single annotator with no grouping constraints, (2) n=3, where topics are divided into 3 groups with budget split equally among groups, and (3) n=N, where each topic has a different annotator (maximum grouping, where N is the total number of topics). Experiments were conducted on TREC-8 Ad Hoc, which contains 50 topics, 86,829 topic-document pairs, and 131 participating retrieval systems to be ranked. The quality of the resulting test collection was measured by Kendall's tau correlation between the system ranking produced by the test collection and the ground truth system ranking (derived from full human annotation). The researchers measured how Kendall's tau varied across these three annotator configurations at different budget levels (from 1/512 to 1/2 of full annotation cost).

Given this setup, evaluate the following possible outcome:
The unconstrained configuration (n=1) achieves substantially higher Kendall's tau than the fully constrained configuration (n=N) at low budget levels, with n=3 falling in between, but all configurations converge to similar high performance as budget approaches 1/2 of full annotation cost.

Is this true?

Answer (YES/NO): NO